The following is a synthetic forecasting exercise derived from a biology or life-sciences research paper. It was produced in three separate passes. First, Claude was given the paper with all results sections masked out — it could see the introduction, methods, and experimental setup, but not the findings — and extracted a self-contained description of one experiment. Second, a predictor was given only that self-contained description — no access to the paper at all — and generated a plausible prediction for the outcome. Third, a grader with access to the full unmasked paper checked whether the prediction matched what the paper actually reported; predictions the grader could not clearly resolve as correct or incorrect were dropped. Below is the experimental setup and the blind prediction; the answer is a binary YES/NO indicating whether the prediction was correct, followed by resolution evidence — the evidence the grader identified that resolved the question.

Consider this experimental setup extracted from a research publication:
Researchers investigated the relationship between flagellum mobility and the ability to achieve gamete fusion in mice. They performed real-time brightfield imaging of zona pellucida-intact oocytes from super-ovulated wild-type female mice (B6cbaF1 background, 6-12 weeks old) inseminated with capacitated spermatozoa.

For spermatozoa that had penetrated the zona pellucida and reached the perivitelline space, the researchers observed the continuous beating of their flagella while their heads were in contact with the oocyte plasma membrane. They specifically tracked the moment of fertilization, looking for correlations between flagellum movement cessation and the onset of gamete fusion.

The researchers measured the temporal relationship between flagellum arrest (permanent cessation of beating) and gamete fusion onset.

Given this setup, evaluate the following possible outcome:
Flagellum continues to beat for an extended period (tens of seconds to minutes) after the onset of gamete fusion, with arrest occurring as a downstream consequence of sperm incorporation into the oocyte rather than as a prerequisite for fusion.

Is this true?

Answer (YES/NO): NO